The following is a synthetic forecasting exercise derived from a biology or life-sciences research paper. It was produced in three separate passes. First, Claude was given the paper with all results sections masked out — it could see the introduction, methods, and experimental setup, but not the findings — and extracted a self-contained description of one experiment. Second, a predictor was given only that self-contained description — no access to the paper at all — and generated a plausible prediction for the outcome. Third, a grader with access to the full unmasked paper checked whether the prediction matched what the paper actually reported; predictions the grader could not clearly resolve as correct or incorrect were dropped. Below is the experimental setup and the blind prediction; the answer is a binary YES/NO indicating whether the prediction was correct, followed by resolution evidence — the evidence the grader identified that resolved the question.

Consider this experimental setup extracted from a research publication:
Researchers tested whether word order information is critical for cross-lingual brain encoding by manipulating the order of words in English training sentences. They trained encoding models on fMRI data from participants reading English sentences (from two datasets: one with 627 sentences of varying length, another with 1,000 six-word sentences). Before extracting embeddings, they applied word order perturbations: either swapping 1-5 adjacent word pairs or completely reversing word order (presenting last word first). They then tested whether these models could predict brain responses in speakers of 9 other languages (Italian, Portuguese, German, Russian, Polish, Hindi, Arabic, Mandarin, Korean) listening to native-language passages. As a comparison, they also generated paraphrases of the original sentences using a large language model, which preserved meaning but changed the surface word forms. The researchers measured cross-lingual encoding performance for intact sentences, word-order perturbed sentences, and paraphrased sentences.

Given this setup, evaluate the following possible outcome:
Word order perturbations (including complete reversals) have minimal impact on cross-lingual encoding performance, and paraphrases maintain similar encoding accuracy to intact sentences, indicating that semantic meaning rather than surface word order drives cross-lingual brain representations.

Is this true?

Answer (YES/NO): NO